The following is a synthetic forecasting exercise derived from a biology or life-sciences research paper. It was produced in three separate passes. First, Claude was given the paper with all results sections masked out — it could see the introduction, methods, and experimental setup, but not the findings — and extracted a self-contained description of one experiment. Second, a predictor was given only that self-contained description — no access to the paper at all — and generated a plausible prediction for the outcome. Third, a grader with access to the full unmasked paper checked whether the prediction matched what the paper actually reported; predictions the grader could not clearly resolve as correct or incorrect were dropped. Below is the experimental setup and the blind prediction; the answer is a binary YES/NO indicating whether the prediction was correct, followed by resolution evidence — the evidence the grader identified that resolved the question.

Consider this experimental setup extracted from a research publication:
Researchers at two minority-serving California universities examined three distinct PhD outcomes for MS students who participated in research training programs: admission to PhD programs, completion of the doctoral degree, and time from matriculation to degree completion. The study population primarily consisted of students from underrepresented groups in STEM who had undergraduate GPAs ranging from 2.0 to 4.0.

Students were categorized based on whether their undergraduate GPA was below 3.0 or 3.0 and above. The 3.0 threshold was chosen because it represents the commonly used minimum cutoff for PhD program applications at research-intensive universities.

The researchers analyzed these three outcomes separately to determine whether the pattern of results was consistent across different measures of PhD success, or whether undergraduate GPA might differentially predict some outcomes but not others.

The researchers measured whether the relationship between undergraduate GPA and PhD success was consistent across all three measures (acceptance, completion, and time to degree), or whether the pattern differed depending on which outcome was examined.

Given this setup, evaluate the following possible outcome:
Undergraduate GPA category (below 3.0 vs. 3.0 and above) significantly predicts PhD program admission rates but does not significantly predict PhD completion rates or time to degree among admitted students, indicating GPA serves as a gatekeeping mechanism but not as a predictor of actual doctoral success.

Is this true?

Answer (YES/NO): NO